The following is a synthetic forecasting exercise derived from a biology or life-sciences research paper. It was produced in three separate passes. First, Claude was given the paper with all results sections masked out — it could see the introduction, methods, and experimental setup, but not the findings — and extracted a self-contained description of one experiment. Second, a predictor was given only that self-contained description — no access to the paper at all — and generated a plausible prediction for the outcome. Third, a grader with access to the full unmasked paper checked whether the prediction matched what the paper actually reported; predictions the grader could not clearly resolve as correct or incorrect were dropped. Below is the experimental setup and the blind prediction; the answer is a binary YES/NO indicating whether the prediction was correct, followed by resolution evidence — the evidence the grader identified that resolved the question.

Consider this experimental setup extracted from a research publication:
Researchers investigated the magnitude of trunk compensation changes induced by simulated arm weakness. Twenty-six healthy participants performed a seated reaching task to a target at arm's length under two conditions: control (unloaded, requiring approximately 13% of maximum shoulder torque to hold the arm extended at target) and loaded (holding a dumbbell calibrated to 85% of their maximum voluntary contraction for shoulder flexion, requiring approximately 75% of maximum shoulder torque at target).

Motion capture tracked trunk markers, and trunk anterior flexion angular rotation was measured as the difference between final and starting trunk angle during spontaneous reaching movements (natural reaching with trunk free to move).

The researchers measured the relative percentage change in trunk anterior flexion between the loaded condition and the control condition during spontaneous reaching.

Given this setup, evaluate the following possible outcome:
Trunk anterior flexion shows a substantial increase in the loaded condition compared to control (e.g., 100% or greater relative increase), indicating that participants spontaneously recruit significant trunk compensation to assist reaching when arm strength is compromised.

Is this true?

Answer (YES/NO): YES